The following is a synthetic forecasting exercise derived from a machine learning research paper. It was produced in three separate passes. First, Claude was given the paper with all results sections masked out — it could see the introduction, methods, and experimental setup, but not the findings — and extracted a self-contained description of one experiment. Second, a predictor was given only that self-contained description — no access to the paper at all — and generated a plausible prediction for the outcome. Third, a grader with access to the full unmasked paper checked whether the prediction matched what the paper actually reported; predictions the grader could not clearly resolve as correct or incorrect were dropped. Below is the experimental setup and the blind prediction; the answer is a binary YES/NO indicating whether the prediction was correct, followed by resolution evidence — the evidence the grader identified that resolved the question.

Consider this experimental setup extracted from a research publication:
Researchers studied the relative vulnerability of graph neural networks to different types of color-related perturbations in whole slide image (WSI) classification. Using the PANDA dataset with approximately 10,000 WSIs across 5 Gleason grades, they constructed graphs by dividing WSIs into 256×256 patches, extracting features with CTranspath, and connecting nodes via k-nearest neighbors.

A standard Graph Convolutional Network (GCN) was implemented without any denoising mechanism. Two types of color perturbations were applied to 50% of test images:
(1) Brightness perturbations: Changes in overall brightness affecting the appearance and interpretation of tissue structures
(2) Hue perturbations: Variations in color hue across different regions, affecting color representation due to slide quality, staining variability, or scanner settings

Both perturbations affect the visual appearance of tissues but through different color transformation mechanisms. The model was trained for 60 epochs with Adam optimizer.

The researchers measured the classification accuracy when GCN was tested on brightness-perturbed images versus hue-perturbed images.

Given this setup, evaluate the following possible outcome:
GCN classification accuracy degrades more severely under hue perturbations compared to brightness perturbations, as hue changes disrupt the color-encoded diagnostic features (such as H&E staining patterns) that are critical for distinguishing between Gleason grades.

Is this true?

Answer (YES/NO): NO